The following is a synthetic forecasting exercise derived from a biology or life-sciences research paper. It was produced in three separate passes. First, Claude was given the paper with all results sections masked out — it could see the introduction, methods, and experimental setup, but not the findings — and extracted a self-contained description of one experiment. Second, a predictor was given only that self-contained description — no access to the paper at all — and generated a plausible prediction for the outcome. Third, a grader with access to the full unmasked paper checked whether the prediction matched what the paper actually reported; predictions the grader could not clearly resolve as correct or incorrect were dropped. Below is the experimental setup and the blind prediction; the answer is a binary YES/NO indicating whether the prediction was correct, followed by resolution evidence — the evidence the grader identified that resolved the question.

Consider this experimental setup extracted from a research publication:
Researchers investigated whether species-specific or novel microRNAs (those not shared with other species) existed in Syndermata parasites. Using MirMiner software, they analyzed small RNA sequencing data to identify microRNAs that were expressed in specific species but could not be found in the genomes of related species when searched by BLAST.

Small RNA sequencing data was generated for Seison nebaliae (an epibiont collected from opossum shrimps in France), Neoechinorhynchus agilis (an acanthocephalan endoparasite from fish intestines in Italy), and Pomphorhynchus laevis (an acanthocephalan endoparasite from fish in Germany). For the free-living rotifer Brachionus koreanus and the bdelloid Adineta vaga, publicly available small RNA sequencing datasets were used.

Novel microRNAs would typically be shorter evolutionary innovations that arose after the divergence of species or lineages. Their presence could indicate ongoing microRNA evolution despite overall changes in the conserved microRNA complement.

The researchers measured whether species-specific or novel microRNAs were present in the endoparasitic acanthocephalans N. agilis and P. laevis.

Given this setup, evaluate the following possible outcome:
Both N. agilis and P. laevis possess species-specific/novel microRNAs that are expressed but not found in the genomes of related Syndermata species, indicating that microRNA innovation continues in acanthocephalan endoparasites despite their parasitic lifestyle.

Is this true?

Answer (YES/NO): YES